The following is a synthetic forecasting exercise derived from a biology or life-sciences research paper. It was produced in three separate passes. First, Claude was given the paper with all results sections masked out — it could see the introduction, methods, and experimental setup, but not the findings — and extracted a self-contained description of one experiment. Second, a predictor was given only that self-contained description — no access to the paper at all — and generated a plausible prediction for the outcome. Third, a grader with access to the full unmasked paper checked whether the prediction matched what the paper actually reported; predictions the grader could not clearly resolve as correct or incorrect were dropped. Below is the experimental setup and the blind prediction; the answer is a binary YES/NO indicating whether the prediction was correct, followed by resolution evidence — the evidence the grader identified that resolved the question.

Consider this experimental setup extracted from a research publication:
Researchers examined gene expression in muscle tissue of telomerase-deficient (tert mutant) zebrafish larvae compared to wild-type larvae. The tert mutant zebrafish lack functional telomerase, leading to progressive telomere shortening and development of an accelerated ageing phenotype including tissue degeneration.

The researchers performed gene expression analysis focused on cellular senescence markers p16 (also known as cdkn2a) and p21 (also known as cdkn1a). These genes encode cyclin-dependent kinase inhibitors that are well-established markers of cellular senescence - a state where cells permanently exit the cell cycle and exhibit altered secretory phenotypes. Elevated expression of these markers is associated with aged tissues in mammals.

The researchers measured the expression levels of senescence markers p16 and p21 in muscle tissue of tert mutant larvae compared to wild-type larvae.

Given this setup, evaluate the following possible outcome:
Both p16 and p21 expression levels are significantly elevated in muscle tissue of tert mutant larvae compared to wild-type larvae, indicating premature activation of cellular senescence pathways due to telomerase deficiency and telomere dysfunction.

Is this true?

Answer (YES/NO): YES